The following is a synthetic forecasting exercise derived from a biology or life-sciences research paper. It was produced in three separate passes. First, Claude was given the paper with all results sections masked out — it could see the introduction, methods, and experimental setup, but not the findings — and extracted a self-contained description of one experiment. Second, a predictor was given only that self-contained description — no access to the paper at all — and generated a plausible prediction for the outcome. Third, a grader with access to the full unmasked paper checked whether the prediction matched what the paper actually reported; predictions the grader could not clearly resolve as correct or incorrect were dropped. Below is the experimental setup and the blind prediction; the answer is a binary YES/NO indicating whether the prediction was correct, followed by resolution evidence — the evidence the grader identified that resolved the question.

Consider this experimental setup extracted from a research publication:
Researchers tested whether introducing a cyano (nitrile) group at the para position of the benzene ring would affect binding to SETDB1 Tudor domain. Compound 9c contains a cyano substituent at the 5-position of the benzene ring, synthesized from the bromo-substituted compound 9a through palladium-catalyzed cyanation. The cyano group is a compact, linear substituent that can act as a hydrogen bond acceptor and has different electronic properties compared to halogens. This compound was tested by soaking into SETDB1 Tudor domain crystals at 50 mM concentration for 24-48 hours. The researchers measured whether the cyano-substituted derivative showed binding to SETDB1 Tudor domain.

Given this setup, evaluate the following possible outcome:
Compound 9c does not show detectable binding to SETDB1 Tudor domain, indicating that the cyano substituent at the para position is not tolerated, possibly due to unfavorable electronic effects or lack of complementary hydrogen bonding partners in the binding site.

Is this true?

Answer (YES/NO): NO